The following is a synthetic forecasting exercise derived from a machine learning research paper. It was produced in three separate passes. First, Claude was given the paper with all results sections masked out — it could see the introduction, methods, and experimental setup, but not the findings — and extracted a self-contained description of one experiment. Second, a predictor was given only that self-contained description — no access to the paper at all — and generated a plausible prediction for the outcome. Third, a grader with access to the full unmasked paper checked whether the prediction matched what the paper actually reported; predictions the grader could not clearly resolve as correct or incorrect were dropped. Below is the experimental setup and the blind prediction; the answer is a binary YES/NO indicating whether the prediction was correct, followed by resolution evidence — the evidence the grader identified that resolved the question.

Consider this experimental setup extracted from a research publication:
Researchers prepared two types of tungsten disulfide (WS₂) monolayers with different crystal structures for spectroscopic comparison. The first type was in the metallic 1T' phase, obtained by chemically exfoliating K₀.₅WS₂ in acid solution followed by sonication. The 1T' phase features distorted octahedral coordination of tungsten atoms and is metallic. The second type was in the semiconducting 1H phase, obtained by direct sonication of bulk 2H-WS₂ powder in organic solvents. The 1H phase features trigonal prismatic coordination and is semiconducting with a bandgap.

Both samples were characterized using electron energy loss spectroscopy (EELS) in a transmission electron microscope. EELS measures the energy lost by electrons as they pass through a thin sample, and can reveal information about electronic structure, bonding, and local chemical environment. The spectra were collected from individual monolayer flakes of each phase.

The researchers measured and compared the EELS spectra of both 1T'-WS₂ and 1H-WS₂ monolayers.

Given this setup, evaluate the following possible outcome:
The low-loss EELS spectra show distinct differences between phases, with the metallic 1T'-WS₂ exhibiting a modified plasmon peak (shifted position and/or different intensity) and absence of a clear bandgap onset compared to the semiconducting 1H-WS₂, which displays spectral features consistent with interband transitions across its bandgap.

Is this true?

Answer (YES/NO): YES